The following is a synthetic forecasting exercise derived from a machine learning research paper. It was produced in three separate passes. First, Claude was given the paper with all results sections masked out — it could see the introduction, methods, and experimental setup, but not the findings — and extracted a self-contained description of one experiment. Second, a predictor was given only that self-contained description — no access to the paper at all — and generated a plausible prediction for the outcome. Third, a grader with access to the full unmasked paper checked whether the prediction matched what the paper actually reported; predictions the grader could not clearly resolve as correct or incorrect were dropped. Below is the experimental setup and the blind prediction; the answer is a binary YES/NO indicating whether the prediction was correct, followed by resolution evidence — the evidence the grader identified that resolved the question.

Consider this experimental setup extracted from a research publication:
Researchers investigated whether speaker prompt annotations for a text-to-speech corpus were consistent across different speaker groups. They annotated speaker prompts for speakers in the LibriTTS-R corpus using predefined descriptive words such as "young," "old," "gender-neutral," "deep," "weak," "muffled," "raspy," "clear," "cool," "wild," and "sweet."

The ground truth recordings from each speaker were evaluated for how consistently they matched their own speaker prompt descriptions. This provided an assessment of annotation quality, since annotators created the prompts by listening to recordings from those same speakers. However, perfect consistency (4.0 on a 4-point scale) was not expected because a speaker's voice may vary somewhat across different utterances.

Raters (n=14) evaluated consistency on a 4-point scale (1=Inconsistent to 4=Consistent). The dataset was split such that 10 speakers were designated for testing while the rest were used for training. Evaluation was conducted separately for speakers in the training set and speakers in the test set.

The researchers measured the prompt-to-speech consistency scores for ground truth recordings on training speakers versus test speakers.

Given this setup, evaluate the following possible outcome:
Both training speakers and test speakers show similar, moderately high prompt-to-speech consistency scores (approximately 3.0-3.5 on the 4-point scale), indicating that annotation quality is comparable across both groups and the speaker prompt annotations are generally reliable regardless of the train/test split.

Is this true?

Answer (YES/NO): YES